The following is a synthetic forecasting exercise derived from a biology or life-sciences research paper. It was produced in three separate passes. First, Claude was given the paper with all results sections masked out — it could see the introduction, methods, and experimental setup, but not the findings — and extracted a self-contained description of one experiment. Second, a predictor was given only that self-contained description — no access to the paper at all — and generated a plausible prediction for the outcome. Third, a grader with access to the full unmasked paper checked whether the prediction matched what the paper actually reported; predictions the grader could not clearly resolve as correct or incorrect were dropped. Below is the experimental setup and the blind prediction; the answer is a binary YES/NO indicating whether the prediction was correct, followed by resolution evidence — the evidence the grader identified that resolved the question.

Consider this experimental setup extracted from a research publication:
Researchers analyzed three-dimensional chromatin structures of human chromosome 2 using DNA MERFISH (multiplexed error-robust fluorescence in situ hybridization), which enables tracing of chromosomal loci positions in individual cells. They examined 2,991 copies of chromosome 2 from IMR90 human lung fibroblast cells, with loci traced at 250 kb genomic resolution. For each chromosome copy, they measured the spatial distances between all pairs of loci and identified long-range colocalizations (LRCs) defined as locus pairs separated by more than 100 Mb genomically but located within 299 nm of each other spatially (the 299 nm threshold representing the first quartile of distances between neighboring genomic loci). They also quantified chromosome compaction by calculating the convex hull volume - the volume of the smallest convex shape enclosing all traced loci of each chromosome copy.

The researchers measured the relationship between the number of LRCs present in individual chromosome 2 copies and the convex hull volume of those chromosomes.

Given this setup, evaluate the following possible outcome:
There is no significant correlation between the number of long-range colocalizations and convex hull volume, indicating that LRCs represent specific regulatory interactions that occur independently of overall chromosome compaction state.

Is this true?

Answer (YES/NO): NO